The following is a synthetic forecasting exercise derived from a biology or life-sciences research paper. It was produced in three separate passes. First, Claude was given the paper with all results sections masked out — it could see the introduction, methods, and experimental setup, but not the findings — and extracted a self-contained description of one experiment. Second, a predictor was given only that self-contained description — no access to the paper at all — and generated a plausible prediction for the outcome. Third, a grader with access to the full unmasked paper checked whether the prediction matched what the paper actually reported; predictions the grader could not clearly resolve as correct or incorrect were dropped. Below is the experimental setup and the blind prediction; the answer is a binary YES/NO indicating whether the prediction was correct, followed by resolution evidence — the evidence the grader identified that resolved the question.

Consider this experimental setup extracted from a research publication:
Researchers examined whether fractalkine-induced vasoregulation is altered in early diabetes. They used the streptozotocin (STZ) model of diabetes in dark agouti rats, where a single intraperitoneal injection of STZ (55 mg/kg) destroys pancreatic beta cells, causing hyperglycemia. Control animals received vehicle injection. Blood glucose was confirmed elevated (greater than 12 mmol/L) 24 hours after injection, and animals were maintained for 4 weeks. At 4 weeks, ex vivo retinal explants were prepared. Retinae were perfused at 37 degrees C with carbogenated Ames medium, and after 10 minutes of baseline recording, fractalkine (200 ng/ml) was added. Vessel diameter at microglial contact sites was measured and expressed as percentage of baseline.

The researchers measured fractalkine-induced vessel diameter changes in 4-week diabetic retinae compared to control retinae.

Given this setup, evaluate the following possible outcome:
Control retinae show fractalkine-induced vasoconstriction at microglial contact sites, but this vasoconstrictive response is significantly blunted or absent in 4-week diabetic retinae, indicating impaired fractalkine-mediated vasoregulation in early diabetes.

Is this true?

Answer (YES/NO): YES